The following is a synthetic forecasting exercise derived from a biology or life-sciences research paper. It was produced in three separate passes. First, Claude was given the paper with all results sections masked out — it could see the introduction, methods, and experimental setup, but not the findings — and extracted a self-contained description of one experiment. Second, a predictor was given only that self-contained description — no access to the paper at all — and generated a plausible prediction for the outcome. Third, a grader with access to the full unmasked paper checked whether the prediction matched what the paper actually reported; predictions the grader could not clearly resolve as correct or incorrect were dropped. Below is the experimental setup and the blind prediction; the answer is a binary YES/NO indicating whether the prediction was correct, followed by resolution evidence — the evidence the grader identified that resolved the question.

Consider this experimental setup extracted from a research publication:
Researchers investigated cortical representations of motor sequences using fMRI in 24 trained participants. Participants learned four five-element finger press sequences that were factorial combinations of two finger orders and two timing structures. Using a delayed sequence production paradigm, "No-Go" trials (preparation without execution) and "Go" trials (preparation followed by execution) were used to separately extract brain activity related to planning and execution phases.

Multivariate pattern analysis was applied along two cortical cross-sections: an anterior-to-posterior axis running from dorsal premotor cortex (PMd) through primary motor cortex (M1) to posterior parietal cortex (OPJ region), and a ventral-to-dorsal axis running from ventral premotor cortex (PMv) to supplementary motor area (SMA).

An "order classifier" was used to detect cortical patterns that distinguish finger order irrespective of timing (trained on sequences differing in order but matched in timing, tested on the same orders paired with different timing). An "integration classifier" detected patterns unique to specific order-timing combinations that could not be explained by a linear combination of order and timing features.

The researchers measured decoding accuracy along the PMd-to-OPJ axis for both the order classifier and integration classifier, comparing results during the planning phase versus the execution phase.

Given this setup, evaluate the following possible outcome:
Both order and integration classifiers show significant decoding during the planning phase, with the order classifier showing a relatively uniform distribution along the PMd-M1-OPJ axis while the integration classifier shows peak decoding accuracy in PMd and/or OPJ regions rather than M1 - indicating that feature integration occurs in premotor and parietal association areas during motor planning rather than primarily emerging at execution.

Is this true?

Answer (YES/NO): NO